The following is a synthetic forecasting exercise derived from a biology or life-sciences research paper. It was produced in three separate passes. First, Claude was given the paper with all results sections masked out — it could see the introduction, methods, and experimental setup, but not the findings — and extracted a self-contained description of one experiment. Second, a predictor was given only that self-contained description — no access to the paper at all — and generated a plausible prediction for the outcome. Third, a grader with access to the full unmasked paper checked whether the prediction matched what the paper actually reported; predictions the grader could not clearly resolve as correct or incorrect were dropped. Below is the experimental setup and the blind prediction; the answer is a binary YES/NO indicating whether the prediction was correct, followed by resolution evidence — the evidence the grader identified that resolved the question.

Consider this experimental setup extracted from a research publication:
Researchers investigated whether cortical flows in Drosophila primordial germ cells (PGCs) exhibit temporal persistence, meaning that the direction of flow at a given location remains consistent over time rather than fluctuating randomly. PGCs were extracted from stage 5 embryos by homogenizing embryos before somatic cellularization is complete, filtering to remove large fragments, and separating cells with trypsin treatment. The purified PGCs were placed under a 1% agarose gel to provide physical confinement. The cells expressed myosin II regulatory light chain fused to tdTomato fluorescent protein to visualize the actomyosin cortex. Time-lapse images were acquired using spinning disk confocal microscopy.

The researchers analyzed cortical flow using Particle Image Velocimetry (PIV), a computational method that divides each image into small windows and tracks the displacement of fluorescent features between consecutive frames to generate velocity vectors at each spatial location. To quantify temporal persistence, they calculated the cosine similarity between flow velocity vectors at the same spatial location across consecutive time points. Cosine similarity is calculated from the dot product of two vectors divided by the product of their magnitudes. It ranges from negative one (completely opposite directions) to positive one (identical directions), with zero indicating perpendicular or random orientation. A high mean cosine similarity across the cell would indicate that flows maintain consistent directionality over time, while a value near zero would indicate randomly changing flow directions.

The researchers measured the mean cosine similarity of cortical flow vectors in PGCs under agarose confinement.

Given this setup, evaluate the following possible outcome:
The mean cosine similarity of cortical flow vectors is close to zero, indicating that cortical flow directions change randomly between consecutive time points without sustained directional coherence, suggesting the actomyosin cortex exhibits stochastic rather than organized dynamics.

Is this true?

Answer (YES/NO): NO